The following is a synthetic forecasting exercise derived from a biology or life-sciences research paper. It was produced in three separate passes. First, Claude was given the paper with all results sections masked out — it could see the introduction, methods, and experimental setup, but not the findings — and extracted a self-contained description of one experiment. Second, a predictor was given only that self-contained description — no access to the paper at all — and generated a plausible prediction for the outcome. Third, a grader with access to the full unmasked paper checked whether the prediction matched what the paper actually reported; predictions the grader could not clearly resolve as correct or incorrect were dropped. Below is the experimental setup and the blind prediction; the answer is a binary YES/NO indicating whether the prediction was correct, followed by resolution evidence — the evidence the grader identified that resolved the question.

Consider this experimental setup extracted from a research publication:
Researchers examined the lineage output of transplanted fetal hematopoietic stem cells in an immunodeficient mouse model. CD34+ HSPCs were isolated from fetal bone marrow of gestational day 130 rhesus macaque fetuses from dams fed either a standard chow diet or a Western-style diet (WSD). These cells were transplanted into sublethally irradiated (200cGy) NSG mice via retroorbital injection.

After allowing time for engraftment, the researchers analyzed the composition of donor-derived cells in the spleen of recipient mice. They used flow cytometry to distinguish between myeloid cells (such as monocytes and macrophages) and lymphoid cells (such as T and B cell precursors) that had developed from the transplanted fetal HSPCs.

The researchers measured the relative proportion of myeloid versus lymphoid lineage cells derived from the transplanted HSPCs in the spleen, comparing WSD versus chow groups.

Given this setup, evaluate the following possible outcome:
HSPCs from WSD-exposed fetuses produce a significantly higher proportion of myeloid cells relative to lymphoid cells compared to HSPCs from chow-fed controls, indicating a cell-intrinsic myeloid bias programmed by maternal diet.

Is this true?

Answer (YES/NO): NO